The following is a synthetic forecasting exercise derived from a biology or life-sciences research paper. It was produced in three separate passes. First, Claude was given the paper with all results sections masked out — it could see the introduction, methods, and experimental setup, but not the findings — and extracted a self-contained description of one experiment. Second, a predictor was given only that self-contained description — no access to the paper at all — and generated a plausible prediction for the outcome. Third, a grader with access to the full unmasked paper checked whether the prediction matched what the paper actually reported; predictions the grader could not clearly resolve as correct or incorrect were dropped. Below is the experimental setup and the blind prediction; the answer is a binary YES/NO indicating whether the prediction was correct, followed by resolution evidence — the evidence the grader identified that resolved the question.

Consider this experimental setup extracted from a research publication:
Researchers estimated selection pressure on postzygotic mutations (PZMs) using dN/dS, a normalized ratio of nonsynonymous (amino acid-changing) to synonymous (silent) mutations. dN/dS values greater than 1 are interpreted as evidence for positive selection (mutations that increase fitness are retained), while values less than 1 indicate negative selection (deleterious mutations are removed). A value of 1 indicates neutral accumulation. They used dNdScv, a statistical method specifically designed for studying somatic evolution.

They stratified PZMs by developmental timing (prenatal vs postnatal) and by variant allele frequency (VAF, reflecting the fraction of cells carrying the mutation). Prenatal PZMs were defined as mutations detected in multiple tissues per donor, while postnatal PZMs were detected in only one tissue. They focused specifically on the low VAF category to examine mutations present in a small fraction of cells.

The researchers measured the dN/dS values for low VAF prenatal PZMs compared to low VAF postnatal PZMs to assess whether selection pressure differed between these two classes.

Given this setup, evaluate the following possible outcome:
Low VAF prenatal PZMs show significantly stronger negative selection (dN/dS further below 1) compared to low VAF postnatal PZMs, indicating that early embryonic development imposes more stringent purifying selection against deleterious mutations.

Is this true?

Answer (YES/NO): NO